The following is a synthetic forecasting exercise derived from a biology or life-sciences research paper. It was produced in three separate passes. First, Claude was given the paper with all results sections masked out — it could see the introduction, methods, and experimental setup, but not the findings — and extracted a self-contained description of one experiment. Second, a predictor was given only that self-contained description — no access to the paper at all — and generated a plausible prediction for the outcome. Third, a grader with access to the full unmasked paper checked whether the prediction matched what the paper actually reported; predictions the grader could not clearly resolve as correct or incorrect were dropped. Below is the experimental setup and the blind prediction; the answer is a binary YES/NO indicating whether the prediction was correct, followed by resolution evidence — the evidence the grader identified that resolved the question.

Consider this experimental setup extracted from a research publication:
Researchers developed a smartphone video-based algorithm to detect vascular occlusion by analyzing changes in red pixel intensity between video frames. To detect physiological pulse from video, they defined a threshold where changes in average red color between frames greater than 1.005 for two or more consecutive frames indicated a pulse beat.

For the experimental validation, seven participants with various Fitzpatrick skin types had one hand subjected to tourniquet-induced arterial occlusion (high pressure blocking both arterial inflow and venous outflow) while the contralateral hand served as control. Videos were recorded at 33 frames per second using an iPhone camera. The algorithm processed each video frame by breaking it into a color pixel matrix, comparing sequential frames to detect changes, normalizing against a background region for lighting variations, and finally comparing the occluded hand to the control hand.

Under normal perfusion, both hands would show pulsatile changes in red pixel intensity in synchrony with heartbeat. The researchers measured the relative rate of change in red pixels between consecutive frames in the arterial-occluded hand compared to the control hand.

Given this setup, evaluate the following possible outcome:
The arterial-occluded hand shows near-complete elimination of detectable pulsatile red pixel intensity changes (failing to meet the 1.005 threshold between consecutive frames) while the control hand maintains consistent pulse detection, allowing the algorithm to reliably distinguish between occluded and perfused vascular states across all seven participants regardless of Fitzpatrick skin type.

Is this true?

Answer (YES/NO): NO